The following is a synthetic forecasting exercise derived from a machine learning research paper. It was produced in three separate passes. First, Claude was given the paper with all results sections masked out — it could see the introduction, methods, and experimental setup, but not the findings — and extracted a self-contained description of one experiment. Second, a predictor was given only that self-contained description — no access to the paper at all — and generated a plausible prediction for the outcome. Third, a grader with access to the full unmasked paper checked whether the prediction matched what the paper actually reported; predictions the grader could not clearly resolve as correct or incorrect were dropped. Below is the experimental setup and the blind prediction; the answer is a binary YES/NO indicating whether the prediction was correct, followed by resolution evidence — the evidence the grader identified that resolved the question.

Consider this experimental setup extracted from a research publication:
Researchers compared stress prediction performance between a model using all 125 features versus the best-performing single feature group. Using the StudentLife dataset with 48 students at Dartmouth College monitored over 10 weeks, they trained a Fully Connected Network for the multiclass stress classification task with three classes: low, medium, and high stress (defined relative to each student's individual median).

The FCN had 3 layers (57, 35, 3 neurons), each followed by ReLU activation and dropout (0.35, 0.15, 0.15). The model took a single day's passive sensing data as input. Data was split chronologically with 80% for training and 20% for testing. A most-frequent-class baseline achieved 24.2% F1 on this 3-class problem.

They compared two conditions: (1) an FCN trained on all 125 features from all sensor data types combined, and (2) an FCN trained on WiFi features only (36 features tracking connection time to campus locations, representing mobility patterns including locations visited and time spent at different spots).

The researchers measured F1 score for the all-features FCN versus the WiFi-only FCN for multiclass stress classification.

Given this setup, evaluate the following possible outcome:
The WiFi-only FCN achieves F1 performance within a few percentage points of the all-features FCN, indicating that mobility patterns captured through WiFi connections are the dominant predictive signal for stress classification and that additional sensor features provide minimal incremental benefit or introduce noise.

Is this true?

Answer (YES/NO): NO